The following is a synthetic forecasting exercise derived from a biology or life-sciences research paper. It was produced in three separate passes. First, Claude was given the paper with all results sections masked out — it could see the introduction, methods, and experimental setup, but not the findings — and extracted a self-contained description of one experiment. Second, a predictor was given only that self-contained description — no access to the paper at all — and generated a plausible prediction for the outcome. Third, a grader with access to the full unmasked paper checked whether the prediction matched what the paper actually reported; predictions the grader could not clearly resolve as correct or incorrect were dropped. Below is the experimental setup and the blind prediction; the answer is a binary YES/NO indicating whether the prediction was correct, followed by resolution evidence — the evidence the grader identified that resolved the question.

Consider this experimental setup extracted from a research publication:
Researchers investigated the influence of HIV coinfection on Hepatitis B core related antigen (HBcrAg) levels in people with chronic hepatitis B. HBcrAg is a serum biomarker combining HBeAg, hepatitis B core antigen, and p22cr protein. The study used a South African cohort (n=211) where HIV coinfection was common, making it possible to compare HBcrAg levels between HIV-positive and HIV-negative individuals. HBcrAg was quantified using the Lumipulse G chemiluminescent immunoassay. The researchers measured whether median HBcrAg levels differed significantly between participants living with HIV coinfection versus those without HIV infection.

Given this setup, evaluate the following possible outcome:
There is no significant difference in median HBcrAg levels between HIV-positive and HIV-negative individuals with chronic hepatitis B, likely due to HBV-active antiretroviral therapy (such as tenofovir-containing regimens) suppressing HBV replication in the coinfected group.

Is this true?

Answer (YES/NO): NO